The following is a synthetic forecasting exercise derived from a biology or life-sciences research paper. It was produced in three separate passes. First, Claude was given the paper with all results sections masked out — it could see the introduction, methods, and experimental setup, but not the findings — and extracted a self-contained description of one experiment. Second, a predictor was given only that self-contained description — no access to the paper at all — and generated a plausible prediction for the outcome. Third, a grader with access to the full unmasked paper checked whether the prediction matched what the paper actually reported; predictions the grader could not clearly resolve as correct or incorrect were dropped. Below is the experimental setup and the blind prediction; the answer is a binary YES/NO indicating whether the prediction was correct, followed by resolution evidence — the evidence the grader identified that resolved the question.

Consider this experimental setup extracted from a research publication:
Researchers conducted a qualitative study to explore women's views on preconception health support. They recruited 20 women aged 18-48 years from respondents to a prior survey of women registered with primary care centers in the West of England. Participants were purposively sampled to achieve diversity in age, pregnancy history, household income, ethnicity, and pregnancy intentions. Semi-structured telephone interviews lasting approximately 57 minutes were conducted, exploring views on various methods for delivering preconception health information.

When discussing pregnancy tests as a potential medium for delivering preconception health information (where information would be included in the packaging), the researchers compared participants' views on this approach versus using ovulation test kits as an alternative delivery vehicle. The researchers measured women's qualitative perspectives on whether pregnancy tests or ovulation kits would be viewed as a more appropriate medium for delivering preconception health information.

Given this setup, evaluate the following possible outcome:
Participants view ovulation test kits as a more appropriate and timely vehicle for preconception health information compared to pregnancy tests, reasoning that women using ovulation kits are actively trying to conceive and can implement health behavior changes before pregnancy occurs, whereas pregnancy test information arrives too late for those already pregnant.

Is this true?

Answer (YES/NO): YES